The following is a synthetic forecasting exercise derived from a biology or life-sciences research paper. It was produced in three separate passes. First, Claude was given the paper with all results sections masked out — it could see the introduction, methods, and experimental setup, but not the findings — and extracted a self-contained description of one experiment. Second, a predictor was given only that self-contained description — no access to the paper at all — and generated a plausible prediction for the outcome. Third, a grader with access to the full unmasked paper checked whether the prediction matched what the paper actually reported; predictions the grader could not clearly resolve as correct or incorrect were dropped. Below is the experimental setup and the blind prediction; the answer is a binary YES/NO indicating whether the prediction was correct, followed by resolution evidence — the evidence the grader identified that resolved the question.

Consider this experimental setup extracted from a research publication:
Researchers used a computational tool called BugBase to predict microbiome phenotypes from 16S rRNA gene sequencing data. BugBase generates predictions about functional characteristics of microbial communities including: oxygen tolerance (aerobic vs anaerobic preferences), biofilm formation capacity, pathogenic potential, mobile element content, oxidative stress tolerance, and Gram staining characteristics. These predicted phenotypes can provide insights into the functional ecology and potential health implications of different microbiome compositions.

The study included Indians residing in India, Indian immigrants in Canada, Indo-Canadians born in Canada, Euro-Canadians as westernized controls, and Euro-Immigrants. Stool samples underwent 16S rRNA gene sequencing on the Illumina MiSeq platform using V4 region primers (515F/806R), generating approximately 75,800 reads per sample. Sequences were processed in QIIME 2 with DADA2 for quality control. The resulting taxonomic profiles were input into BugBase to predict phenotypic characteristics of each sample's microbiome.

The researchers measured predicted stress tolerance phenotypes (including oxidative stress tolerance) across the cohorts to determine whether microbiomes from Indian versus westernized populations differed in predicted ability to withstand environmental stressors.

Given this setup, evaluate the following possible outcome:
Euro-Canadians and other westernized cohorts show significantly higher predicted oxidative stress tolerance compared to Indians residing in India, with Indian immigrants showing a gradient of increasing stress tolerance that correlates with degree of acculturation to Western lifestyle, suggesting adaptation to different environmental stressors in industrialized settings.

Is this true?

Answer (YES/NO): NO